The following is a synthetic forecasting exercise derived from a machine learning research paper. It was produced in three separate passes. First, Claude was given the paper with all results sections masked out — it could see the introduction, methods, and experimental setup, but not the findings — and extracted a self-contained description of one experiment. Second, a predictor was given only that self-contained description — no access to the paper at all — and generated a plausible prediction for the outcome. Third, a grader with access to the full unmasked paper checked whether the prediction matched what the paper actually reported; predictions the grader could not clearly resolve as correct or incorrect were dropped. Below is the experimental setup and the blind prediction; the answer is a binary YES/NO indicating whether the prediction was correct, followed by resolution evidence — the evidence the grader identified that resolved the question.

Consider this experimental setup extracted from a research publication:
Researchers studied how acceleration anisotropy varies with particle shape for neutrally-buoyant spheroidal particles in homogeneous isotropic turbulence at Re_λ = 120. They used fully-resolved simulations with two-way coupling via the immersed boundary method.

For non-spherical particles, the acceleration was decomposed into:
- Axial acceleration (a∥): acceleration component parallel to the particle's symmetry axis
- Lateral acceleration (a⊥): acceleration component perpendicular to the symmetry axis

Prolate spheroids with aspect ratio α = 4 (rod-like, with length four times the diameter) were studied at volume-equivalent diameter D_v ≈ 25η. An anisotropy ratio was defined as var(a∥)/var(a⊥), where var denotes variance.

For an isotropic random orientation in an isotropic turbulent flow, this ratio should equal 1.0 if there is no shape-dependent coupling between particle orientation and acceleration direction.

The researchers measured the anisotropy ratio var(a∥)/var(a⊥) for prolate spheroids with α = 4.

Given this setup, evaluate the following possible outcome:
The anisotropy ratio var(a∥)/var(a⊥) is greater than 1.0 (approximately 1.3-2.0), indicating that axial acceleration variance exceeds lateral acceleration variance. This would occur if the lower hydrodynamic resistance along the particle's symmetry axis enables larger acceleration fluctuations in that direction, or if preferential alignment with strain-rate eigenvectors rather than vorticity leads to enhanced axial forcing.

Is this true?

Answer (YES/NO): NO